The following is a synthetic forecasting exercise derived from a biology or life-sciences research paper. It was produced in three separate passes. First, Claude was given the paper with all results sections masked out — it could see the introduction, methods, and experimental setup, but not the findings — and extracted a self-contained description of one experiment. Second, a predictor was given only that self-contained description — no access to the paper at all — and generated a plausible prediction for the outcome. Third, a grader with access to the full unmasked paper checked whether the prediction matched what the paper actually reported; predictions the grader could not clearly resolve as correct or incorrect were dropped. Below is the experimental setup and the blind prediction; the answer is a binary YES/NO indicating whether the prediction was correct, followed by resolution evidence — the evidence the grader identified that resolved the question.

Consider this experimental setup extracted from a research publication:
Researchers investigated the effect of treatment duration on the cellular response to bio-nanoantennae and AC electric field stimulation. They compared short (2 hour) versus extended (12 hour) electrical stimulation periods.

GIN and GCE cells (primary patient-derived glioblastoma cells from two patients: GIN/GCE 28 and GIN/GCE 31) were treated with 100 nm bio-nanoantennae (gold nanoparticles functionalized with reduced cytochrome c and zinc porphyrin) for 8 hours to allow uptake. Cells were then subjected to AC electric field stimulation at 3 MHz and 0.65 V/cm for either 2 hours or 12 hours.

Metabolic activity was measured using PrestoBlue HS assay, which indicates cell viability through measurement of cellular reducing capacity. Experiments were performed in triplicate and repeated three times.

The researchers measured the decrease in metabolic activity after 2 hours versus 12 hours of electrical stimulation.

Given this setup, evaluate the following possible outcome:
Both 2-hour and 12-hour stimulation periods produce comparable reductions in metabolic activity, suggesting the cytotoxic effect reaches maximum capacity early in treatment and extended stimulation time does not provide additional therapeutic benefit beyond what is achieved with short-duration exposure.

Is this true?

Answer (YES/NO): NO